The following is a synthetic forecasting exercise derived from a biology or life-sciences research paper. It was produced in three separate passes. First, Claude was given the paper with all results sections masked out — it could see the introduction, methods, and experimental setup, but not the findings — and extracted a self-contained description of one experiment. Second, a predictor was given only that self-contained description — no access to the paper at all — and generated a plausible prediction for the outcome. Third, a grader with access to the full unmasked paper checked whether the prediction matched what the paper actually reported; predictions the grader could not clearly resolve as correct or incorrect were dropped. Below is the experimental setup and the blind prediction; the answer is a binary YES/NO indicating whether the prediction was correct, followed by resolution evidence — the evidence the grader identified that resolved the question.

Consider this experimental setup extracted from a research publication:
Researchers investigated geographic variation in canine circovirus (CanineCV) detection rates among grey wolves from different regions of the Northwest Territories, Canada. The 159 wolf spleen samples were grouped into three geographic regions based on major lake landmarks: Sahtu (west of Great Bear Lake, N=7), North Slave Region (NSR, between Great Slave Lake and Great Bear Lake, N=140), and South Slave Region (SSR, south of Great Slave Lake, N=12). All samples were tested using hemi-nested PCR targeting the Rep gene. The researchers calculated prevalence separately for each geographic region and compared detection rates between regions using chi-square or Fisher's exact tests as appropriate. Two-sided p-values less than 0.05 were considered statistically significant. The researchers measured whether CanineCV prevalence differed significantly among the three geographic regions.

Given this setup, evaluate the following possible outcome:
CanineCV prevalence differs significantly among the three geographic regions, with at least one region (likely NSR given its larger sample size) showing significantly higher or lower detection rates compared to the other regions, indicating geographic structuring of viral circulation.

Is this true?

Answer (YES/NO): NO